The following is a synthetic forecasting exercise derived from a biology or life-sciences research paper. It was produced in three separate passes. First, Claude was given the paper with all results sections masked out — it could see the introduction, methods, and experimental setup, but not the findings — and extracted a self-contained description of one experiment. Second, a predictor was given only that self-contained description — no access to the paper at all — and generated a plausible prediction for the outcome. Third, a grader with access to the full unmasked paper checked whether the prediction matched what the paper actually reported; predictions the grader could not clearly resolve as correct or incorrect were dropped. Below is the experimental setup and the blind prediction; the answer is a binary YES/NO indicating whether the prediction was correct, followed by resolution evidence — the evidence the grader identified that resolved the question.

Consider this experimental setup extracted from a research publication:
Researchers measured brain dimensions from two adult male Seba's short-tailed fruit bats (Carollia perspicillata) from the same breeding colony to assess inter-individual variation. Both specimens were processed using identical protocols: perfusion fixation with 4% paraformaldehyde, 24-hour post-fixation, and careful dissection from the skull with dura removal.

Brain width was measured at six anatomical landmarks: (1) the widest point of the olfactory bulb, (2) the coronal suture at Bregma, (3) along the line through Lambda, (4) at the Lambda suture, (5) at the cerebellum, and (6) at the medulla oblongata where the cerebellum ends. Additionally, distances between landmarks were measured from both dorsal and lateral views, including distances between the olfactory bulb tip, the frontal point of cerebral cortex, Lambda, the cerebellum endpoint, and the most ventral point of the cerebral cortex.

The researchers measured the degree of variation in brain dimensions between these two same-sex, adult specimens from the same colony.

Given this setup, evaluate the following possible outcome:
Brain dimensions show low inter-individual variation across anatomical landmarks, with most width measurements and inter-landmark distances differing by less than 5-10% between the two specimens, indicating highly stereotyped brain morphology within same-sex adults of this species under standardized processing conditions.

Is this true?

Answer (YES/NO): YES